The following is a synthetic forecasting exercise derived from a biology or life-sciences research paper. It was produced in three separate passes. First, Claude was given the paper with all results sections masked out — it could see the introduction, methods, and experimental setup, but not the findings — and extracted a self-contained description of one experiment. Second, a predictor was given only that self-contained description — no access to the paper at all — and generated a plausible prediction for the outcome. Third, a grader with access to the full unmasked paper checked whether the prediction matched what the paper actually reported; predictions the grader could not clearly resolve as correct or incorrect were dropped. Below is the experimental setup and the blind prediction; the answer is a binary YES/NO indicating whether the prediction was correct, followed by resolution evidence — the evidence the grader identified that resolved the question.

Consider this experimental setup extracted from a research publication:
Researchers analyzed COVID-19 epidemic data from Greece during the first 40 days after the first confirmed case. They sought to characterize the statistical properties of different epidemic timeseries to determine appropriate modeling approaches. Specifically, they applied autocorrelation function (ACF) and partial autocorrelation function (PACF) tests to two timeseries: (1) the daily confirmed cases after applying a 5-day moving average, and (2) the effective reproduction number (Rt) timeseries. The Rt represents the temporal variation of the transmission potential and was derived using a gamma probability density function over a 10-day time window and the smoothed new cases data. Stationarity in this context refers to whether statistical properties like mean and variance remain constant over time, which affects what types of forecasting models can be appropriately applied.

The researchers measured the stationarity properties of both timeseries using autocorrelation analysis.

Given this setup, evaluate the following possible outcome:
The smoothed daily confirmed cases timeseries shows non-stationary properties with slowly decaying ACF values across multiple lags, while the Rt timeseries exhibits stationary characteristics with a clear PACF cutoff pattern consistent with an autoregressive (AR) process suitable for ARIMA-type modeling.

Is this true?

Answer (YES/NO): NO